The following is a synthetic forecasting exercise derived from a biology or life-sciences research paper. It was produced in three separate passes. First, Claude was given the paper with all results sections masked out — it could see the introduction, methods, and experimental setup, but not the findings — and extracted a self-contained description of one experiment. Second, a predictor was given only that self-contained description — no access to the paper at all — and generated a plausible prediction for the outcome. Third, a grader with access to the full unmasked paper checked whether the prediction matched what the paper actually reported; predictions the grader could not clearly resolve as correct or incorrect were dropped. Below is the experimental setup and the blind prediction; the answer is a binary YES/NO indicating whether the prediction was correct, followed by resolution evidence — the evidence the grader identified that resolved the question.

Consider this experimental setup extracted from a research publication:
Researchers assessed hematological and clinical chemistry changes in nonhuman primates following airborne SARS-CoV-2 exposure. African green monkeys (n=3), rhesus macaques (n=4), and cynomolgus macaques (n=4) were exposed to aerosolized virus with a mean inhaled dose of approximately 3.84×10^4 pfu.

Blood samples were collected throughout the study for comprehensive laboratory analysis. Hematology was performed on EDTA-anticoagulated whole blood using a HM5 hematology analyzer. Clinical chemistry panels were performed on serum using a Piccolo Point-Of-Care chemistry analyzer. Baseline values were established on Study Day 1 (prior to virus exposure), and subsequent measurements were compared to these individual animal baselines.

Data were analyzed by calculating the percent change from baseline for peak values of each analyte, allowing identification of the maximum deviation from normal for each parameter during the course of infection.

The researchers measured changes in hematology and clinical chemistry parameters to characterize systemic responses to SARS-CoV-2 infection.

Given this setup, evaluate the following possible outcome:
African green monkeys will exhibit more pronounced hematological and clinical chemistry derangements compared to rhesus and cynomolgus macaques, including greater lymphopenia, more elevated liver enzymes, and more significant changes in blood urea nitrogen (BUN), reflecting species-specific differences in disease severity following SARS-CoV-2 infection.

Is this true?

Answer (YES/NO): NO